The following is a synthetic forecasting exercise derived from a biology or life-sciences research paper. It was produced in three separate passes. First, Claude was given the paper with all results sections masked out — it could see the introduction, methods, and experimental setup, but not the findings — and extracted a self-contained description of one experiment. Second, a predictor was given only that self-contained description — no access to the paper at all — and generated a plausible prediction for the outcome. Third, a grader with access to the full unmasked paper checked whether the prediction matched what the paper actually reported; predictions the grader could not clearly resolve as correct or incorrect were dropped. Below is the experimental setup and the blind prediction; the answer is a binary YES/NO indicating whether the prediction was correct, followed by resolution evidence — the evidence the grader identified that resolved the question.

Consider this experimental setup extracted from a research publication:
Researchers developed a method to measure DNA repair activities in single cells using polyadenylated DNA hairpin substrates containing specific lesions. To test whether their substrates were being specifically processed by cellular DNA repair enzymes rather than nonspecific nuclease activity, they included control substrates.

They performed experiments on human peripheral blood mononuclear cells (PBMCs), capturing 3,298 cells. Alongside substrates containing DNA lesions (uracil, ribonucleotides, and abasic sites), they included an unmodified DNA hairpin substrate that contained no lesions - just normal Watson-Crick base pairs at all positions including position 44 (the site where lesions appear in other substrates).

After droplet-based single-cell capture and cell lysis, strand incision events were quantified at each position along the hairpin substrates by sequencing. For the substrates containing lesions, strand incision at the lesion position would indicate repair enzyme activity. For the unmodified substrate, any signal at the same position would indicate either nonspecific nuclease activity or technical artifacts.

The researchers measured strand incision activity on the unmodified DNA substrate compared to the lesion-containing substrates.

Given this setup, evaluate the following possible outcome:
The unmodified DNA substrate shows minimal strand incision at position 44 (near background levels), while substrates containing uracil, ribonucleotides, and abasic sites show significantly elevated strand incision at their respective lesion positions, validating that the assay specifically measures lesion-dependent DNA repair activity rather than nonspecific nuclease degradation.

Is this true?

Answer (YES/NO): YES